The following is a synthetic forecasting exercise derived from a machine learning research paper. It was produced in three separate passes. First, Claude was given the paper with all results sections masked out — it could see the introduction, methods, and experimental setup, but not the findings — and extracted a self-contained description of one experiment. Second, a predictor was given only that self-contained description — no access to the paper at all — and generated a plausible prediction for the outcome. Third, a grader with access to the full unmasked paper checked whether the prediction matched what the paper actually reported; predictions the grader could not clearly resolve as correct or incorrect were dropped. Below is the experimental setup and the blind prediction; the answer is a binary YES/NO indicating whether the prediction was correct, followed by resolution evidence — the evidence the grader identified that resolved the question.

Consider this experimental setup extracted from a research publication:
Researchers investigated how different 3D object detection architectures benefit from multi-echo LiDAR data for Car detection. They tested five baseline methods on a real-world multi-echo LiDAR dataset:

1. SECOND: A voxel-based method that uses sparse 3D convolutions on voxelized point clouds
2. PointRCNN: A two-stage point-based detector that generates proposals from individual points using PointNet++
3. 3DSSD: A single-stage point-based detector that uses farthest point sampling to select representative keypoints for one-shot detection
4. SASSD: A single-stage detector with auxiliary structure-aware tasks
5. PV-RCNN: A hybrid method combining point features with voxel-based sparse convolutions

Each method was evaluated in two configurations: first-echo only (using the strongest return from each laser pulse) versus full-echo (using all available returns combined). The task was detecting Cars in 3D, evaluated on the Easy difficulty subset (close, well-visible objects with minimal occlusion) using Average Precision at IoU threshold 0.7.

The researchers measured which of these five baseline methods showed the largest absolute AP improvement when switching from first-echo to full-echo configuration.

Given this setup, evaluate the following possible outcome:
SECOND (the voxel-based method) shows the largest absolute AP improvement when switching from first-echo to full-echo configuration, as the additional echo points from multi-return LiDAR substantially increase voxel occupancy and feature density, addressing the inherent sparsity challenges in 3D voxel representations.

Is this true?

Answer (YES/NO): NO